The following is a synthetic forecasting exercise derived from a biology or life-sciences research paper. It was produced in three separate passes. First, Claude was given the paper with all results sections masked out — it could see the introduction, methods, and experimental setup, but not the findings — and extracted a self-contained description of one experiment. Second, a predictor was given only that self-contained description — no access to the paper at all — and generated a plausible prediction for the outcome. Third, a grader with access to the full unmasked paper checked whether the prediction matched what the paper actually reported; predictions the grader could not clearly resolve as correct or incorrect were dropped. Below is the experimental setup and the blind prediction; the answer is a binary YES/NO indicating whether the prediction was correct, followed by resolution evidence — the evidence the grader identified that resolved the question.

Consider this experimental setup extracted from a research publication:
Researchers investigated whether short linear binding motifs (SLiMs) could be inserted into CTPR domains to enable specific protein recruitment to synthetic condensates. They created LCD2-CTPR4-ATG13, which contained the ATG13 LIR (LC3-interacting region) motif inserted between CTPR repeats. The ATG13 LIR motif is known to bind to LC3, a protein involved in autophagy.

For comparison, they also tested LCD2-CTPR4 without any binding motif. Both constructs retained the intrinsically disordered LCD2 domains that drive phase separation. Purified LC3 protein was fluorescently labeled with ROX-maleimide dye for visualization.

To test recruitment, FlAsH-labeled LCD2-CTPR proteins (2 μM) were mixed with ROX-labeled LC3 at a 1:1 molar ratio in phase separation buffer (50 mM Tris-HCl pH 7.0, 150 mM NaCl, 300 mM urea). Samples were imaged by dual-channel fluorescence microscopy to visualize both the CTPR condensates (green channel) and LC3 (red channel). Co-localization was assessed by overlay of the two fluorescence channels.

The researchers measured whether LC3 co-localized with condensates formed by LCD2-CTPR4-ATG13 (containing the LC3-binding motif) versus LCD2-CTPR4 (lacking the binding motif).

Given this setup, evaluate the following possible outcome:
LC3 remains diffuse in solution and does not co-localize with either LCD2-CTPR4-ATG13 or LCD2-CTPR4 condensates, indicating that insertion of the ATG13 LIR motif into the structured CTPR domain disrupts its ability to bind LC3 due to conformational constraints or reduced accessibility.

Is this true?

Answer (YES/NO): NO